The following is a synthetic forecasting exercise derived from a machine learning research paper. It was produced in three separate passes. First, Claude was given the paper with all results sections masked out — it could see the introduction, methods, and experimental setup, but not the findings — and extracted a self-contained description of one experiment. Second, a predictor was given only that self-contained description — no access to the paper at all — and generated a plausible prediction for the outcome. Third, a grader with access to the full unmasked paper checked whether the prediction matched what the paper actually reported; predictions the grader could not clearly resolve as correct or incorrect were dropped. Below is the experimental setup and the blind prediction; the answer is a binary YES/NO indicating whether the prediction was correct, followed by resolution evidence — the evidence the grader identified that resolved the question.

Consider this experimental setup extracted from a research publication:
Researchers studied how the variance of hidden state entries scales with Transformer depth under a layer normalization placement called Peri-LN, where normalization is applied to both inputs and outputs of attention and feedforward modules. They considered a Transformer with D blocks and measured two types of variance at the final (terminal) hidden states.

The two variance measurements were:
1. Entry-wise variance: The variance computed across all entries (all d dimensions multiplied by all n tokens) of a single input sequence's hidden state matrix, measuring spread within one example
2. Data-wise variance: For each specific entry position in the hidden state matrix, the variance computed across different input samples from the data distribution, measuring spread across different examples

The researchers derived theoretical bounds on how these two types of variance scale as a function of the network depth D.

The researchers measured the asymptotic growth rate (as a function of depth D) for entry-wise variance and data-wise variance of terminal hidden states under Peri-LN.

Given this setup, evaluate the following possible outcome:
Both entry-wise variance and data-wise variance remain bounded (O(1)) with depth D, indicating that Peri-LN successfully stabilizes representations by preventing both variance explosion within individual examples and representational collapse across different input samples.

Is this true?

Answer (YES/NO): NO